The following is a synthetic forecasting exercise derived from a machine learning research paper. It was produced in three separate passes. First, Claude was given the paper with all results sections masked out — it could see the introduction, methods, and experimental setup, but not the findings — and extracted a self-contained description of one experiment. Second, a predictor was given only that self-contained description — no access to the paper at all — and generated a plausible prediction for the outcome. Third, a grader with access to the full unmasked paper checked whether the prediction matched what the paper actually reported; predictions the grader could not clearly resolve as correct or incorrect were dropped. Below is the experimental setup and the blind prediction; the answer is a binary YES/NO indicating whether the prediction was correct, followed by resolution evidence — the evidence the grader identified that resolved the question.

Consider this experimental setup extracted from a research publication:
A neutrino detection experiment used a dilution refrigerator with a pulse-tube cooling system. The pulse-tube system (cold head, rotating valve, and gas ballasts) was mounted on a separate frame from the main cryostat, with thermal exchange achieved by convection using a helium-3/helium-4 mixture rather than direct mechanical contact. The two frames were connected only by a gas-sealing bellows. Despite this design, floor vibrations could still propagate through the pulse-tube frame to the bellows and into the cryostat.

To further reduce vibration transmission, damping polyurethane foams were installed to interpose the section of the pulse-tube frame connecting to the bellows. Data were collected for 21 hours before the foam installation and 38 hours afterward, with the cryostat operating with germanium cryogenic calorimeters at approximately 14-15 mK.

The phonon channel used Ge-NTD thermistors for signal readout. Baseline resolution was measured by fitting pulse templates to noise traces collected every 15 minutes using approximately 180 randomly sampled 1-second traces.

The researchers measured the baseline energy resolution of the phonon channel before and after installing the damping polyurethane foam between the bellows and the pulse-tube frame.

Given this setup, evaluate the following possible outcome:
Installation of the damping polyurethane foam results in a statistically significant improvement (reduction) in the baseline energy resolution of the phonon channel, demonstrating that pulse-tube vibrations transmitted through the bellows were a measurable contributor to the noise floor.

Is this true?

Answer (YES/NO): YES